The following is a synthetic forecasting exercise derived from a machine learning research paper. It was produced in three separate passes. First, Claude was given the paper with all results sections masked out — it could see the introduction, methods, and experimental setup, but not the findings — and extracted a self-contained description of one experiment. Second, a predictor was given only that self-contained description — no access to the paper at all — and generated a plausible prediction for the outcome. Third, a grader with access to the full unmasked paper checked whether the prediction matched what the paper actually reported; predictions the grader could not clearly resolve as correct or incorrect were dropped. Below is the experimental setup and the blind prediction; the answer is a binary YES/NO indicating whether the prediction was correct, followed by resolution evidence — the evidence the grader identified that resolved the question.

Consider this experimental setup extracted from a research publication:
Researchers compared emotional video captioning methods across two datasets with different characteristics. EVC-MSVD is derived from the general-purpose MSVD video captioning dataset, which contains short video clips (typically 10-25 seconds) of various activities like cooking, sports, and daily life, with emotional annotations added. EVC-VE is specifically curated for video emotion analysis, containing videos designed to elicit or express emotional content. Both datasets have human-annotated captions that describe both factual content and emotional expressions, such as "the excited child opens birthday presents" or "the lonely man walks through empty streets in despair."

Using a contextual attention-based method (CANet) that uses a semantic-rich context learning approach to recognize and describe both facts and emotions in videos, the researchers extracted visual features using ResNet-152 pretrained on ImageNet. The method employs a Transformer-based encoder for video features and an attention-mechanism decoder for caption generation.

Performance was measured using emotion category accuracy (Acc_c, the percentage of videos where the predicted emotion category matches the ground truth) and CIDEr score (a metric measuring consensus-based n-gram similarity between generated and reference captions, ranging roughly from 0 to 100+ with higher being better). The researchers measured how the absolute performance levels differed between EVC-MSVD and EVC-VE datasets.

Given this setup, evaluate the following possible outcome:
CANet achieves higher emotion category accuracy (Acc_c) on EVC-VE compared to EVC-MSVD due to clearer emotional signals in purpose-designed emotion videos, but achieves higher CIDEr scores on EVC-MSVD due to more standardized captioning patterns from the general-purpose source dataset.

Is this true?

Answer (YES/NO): NO